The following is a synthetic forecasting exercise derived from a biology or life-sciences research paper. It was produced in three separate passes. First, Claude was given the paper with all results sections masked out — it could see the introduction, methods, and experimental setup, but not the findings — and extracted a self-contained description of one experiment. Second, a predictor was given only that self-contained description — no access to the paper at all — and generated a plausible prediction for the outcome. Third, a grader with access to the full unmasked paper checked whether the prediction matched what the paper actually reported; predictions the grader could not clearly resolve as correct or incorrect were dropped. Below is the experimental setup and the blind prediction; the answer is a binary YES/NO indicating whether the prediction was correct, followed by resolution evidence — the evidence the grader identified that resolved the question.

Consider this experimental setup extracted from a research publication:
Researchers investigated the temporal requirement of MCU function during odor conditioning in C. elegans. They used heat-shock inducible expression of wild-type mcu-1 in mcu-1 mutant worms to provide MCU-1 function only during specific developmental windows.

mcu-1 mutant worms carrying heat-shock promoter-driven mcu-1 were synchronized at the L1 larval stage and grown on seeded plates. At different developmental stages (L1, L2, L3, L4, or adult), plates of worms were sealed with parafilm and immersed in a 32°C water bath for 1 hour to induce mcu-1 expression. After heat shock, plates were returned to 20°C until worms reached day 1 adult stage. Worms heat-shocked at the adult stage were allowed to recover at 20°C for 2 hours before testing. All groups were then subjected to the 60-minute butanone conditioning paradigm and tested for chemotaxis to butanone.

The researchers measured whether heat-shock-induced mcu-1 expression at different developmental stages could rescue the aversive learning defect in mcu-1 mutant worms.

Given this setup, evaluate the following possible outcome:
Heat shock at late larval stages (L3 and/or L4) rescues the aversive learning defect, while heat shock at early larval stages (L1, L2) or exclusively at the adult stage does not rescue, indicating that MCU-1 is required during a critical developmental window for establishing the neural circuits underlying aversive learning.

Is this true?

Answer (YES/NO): NO